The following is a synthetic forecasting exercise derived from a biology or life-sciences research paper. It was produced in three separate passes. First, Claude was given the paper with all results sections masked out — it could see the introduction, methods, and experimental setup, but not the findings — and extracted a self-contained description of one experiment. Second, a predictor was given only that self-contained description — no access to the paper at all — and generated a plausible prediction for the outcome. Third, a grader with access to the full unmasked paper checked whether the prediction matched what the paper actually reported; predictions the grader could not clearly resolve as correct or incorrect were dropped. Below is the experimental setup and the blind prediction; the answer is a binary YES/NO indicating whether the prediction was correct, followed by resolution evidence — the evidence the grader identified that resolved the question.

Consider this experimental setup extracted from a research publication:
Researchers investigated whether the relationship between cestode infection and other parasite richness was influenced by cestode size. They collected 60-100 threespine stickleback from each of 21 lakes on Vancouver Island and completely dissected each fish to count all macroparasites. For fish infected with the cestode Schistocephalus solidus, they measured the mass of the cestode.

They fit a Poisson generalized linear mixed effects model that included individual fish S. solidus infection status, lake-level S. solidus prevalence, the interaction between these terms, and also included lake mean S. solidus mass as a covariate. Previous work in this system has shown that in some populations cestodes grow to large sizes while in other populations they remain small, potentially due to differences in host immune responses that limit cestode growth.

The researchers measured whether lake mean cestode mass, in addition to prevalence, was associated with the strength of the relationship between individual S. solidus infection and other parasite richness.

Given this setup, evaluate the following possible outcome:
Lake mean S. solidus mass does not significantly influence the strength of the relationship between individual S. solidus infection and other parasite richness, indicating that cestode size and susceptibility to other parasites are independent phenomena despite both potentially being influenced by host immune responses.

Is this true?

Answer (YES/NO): NO